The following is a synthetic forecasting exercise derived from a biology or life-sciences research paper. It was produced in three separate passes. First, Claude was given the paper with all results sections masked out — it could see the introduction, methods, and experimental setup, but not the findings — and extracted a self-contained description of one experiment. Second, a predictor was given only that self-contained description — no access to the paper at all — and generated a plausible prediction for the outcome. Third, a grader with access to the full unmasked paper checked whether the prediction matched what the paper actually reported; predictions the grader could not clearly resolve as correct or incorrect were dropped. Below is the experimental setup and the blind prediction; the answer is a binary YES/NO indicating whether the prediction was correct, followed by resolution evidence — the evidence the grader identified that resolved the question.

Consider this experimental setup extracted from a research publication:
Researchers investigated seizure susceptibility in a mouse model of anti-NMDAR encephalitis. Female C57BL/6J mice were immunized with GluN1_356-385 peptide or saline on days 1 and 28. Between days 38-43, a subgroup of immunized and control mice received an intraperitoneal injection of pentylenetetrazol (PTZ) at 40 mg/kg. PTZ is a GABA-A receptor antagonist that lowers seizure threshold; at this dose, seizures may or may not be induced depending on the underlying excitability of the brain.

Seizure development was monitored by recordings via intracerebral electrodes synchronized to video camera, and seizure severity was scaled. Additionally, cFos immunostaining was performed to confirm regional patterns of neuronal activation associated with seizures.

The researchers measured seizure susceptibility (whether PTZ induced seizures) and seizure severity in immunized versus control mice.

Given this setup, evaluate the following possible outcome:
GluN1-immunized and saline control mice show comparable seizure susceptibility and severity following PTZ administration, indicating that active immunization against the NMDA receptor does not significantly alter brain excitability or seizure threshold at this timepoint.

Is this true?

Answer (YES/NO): NO